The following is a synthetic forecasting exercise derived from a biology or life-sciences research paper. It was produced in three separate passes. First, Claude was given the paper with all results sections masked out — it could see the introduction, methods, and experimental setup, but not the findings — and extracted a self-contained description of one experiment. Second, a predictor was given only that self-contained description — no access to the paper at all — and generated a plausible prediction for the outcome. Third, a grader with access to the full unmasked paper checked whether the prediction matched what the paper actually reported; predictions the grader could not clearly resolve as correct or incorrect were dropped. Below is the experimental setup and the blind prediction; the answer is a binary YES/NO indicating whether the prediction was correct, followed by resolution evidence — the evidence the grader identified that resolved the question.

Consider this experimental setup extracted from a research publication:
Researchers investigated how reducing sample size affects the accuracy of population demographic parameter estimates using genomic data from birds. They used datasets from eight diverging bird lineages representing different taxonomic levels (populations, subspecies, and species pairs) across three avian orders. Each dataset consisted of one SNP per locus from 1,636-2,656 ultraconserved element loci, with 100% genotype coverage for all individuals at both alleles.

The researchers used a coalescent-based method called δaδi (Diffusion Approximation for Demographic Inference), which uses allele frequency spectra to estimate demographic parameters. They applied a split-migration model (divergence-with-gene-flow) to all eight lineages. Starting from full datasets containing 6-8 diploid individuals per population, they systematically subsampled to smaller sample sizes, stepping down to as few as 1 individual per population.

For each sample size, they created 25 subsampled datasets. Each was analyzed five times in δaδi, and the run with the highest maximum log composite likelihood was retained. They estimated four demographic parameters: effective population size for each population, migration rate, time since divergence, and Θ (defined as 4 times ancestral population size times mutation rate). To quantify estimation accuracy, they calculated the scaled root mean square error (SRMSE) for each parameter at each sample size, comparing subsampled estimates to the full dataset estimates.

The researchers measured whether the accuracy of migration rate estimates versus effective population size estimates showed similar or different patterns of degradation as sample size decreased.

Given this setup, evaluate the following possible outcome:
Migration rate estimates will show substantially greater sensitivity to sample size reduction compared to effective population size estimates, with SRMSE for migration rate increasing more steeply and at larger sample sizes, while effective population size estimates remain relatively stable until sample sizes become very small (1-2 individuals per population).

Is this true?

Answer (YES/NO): NO